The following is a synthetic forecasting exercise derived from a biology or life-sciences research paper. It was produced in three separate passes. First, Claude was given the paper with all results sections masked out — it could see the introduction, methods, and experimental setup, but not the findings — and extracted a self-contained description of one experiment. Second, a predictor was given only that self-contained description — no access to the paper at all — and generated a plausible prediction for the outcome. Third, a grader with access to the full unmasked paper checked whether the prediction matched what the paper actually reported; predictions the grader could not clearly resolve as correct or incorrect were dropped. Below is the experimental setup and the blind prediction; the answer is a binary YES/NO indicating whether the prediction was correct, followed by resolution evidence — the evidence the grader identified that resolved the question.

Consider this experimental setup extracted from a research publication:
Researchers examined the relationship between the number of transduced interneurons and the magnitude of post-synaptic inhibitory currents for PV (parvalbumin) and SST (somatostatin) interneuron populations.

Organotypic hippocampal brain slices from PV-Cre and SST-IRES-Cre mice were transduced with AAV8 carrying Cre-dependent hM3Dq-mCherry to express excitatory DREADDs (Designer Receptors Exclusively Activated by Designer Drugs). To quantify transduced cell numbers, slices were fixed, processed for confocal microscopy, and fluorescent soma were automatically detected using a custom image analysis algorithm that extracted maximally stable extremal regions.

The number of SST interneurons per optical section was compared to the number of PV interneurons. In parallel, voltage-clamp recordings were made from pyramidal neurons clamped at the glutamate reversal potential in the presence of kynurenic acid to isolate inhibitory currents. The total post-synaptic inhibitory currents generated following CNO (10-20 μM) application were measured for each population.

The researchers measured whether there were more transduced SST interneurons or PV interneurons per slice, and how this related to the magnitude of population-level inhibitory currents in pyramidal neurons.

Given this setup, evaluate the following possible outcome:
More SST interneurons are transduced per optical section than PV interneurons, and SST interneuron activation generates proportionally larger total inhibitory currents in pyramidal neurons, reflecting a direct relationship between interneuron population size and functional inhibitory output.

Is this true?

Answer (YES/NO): YES